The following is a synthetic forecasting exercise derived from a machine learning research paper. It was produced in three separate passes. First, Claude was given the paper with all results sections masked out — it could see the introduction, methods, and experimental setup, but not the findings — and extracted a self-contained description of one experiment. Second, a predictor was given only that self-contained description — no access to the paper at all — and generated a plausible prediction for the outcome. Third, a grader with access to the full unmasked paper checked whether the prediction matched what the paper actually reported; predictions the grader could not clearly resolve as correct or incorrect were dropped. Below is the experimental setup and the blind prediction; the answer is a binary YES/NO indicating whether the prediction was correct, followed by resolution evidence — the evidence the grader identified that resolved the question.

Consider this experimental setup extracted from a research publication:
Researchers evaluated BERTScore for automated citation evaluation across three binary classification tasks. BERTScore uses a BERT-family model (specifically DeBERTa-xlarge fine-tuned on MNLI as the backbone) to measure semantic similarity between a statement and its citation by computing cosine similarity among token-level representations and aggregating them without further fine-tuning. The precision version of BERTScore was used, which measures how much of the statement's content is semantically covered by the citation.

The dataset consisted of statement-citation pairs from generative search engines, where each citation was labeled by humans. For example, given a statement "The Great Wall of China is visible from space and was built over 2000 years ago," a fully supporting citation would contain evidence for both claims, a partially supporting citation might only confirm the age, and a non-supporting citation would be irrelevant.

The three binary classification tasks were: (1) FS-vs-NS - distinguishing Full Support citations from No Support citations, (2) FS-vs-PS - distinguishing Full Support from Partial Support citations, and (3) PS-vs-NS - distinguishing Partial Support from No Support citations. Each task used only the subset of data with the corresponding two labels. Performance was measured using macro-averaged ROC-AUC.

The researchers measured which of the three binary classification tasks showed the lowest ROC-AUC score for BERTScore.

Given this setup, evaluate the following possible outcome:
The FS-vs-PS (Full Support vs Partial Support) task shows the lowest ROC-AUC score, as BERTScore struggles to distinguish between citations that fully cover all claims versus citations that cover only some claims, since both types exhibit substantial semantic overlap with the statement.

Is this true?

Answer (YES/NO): YES